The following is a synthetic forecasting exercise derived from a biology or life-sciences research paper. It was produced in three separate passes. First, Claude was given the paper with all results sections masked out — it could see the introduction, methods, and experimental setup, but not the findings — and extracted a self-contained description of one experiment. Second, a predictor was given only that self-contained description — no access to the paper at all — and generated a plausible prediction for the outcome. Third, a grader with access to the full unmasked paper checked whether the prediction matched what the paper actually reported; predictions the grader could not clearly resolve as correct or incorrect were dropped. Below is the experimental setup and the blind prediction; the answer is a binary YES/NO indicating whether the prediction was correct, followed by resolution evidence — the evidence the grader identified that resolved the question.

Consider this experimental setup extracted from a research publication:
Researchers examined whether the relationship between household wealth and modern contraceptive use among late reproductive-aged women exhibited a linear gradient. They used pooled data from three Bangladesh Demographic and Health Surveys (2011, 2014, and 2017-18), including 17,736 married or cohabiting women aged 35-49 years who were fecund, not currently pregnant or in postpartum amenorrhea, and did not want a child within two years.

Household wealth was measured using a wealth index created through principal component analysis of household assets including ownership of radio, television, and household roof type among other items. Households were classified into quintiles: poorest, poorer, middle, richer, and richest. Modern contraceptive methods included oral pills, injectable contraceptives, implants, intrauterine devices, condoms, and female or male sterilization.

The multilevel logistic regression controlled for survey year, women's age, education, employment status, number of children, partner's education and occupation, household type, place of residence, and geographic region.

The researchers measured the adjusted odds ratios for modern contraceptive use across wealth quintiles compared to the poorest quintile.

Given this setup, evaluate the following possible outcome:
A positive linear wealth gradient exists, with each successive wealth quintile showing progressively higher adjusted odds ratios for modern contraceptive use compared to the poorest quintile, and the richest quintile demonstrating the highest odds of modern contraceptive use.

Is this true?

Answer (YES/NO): NO